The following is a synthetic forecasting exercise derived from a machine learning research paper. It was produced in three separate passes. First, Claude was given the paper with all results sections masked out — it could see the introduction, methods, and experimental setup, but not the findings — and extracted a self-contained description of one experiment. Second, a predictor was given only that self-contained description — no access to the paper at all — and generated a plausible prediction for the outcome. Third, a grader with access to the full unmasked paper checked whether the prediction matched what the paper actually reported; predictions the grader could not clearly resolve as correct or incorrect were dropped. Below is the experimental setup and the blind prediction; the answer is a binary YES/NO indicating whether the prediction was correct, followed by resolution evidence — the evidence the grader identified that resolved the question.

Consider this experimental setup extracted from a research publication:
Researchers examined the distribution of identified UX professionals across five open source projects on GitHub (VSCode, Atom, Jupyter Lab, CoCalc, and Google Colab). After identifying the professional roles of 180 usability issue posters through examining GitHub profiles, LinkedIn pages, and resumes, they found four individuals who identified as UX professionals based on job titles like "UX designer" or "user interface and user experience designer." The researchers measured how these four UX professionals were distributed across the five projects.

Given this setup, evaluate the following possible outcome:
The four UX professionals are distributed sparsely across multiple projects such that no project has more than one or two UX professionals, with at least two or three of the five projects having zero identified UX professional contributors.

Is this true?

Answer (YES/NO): YES